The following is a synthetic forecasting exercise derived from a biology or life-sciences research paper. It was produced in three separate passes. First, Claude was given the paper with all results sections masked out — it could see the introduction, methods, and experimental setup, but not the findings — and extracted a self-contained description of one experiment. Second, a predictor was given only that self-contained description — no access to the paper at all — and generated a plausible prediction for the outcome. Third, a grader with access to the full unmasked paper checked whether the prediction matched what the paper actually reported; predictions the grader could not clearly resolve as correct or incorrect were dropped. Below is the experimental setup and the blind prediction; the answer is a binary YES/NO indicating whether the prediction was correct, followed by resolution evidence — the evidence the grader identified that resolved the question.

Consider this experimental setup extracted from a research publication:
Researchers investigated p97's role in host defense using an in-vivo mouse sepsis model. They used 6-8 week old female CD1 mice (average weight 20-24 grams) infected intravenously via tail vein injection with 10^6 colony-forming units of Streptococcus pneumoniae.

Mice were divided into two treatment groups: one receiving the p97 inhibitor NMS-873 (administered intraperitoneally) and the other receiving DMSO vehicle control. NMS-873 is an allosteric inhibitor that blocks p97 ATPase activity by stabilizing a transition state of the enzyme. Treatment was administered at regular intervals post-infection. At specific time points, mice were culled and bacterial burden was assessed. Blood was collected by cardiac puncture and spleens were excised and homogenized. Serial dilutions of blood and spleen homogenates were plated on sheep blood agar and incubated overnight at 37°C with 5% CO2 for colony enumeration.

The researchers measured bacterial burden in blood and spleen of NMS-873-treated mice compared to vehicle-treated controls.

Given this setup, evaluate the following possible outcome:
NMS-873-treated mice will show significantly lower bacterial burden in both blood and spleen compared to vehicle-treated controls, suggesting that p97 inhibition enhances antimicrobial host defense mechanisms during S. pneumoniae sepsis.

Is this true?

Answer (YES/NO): NO